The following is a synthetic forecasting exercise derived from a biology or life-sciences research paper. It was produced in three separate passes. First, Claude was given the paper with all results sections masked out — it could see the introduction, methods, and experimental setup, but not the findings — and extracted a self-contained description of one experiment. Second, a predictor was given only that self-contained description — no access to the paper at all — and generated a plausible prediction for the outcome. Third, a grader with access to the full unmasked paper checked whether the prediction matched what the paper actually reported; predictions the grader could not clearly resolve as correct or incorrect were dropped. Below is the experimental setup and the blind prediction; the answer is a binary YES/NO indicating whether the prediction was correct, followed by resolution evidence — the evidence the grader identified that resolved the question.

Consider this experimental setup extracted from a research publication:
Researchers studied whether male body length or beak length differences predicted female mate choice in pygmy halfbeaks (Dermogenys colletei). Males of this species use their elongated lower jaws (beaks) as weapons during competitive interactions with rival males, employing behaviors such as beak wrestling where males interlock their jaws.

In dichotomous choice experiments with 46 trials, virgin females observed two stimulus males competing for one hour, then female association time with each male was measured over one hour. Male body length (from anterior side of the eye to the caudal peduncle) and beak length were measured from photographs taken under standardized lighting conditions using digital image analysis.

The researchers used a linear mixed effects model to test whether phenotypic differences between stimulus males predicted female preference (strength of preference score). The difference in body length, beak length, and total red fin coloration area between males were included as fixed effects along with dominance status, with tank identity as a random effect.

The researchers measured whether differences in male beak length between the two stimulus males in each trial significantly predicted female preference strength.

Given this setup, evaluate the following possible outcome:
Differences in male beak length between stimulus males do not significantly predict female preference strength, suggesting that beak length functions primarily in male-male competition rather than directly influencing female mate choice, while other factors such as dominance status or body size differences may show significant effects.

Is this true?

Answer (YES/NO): NO